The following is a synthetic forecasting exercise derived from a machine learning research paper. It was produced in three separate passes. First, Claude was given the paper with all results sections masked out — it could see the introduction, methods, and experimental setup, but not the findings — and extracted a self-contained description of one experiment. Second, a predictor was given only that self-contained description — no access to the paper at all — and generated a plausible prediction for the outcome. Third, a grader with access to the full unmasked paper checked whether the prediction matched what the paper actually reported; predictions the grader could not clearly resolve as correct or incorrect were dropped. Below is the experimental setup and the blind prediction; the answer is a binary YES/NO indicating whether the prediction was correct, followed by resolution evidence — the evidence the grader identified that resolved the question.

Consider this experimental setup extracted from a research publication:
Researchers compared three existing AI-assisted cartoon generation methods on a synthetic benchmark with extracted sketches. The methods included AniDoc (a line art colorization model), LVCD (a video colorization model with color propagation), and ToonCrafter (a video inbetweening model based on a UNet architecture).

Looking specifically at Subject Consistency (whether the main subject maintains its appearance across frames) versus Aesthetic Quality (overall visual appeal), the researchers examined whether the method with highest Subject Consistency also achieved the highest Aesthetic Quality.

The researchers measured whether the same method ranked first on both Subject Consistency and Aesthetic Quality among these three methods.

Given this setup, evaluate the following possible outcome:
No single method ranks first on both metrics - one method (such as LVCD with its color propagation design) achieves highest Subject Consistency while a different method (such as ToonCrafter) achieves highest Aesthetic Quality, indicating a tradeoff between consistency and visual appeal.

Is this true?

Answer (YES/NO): NO